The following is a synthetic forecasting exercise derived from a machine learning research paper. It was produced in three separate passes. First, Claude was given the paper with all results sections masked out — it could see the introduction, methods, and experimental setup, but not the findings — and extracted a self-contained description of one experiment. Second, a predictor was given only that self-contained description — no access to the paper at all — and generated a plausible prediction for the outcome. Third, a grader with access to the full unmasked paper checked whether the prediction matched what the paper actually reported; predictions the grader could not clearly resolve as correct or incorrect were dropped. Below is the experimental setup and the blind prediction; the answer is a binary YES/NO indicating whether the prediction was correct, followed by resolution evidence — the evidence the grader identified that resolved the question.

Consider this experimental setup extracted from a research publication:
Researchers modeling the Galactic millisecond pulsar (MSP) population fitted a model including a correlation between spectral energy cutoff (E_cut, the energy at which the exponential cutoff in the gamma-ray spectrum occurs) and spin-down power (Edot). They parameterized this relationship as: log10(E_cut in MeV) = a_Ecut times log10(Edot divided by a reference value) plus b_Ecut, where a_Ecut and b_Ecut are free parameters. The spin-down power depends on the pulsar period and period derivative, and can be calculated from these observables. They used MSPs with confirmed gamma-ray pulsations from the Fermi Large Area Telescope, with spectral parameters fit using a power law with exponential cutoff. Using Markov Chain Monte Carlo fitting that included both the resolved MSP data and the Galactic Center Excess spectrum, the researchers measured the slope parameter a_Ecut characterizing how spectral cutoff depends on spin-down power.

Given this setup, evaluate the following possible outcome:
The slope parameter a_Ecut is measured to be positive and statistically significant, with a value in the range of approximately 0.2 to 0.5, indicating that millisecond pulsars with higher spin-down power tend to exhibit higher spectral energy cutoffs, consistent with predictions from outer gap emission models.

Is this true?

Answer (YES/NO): NO